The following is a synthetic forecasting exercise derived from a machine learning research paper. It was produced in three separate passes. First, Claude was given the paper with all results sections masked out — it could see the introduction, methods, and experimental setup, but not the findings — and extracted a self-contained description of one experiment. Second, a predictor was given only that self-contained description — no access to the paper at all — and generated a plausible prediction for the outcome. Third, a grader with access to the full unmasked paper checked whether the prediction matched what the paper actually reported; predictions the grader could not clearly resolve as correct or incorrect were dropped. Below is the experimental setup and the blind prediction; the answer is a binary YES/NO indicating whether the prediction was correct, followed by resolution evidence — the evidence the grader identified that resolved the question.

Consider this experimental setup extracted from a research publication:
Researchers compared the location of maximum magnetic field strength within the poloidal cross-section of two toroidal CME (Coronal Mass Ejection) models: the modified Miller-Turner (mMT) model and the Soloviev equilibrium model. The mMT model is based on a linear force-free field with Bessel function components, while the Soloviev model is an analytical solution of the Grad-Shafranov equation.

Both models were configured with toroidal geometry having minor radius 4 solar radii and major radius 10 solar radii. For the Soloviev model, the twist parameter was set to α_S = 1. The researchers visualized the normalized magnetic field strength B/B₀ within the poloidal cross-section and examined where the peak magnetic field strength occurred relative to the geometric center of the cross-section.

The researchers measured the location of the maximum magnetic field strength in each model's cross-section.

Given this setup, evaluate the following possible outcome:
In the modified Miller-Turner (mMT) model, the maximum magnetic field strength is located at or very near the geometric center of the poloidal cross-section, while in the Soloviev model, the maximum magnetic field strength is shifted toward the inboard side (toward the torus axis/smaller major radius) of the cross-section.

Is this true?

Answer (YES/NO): NO